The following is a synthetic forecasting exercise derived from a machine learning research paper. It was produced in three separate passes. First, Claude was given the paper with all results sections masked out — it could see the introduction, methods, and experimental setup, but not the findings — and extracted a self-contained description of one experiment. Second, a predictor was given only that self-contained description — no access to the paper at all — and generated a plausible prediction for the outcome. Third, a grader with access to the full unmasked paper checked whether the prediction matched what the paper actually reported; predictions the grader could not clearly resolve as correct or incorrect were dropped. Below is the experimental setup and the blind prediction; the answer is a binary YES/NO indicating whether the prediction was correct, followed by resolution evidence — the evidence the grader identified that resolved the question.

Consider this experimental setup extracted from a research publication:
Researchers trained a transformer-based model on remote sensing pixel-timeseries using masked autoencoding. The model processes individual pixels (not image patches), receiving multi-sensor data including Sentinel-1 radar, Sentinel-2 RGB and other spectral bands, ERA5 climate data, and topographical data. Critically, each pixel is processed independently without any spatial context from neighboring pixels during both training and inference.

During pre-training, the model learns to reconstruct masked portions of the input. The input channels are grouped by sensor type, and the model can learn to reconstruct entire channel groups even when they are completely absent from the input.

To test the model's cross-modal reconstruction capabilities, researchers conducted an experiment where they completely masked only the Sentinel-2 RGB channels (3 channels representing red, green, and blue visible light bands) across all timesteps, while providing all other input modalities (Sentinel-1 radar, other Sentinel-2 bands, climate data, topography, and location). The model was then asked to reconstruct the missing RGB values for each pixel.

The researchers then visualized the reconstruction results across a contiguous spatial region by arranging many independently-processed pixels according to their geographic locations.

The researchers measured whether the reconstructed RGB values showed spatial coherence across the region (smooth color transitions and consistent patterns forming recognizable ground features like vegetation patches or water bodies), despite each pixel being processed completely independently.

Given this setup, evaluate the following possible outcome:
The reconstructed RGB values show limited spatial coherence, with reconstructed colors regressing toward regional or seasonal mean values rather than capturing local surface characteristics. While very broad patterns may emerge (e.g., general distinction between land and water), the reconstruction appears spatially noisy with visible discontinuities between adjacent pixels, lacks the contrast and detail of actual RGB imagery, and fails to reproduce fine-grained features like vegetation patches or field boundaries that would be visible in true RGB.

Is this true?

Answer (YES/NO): NO